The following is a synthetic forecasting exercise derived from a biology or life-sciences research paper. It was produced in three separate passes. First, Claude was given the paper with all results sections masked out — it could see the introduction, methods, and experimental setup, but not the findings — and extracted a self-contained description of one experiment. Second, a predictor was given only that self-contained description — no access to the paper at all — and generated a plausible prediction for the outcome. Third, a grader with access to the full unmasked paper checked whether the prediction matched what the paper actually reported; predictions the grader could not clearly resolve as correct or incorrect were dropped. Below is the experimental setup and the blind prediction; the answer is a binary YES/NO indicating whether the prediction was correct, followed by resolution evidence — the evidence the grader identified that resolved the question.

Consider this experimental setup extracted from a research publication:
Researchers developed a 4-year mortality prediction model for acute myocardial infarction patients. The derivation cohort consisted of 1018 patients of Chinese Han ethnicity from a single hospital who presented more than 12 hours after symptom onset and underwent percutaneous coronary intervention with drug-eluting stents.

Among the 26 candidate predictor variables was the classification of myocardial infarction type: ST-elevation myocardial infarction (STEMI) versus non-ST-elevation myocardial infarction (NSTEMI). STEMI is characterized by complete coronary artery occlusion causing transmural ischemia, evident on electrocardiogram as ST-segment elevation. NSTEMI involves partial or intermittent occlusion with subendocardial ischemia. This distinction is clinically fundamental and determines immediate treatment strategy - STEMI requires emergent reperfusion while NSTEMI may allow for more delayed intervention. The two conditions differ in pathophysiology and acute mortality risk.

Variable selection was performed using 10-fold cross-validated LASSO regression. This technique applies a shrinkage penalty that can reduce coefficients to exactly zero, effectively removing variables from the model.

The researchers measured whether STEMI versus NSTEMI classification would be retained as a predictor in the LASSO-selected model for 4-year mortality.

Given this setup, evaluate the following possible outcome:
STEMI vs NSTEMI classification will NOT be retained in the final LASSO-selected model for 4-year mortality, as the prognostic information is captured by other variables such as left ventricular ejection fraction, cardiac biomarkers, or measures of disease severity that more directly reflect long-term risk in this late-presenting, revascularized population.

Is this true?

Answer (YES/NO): YES